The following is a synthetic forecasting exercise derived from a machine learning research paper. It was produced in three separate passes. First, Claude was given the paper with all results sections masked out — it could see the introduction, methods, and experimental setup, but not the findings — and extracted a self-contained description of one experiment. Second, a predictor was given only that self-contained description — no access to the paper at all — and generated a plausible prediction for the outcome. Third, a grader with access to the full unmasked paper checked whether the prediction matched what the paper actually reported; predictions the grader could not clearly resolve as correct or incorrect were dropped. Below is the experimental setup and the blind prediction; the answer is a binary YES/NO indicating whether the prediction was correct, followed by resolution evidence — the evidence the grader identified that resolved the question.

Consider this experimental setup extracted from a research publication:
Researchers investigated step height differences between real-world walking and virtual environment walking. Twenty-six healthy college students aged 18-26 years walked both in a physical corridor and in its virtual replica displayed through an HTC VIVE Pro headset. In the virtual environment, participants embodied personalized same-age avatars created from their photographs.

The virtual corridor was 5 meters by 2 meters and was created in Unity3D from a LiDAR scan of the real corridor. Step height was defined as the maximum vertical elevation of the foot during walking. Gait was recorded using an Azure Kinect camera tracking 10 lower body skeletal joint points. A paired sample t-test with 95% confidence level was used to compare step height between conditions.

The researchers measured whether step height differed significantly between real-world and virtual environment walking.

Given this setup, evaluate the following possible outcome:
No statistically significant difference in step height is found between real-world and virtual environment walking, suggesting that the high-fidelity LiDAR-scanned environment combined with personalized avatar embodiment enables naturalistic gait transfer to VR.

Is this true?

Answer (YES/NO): NO